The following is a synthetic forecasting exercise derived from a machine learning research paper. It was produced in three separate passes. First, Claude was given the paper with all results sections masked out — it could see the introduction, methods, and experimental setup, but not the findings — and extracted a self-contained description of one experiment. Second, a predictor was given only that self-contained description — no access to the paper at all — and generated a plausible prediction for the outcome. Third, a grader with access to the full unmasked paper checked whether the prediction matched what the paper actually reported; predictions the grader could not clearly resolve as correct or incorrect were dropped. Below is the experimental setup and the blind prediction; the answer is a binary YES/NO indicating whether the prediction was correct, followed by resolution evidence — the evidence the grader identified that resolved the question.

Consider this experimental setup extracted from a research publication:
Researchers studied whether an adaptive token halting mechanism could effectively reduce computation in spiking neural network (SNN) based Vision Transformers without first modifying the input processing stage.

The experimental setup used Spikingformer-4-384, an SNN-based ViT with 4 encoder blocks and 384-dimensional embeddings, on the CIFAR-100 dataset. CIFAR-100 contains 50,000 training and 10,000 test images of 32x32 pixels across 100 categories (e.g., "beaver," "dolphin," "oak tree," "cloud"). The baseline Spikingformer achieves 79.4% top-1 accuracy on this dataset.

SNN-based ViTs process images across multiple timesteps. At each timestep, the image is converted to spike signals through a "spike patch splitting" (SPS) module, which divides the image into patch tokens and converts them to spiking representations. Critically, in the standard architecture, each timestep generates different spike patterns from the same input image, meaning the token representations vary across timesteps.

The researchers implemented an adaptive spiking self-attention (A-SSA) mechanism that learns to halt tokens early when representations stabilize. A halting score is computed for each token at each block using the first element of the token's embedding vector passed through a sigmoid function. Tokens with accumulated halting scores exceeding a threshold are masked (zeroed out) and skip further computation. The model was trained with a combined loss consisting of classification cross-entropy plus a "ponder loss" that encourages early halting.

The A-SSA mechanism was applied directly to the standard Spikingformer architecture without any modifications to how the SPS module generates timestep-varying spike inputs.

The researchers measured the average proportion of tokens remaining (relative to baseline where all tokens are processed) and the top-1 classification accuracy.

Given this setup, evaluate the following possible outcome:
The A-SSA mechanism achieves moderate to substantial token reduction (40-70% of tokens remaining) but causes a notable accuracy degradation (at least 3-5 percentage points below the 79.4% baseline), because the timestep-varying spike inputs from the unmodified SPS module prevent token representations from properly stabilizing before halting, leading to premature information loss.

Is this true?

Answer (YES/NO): NO